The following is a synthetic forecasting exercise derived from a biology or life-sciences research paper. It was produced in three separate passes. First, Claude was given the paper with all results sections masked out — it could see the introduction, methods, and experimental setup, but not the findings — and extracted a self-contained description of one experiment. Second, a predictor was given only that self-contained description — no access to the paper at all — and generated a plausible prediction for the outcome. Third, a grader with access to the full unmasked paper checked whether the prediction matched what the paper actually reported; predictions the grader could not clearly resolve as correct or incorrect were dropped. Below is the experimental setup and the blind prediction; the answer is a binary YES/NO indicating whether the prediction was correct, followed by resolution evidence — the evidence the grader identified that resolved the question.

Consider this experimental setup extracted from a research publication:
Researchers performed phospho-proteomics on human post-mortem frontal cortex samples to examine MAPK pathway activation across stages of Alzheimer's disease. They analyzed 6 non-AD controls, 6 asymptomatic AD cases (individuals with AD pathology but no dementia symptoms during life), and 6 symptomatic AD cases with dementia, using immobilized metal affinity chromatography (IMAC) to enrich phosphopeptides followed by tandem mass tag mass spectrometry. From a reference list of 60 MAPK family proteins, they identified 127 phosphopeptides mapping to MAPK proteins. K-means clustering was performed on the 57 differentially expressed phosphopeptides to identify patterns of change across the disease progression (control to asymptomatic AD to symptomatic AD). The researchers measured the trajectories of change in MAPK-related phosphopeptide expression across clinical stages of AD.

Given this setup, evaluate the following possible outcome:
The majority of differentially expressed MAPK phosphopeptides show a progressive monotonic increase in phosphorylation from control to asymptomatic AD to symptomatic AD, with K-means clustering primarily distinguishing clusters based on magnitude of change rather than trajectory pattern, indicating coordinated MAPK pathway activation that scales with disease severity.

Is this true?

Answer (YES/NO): NO